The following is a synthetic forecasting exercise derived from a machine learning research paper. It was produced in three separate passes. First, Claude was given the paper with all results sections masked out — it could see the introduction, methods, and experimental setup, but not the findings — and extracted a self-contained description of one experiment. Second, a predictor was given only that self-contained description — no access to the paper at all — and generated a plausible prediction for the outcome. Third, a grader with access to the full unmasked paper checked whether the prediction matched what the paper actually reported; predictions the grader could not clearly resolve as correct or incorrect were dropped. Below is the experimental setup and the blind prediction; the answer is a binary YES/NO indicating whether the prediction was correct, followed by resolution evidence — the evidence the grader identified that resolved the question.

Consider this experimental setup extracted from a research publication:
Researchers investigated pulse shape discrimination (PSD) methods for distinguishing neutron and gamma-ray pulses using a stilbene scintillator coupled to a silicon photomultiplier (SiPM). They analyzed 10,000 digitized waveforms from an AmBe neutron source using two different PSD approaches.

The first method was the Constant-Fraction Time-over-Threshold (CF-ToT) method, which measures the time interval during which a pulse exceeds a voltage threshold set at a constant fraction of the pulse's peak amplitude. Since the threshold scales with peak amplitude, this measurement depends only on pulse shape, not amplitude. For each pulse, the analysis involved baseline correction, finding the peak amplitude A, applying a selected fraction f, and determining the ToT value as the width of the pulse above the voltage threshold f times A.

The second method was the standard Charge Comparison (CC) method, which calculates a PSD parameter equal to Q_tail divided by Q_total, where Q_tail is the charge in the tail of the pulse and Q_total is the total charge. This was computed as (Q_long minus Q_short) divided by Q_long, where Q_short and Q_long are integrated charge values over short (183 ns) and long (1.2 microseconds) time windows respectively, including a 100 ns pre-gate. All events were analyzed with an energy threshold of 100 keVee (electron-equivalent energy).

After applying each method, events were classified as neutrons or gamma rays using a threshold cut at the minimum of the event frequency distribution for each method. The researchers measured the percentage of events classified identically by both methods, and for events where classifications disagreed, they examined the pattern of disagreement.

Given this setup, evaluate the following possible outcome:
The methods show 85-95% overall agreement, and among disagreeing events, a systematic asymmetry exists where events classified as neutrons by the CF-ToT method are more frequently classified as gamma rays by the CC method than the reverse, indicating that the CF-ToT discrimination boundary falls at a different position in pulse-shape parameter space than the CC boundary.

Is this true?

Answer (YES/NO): NO